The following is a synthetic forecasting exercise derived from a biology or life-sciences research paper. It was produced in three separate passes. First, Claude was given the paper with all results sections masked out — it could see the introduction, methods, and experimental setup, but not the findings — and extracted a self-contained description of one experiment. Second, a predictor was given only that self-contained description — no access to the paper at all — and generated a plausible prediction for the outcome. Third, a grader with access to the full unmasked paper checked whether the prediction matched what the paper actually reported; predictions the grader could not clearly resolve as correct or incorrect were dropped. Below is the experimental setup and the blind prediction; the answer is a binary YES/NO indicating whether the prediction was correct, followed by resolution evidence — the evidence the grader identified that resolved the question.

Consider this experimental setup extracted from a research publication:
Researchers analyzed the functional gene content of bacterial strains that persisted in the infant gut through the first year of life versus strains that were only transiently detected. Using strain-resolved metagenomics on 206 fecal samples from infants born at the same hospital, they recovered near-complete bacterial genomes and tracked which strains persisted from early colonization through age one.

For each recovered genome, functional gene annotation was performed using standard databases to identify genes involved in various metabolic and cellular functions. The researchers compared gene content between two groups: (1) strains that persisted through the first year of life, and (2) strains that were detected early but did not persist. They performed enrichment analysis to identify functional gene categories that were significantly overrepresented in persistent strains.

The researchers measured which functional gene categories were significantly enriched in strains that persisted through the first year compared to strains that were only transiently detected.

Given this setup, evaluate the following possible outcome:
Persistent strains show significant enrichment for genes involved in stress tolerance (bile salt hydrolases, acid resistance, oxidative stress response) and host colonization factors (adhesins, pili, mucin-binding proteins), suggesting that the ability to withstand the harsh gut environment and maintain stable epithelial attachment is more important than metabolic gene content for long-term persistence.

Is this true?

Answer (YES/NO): NO